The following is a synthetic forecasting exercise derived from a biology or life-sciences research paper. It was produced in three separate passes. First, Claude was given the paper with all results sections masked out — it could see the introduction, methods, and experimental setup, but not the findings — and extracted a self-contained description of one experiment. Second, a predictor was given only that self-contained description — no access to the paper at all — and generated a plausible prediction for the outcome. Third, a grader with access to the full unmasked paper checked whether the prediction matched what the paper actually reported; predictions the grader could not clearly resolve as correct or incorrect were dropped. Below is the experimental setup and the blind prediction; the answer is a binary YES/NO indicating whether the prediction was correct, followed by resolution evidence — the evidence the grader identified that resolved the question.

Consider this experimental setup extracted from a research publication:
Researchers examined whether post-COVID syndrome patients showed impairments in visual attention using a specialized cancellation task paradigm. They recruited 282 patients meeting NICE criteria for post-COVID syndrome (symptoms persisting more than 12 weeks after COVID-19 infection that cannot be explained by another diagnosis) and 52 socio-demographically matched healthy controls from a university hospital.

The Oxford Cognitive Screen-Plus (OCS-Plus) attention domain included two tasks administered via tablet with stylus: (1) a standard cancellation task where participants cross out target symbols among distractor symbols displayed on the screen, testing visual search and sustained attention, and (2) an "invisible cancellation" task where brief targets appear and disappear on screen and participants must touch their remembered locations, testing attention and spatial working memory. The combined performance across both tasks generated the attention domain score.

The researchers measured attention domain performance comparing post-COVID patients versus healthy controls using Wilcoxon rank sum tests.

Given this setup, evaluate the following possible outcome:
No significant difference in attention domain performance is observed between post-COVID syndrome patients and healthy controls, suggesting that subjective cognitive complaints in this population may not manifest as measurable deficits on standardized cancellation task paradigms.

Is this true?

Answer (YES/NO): NO